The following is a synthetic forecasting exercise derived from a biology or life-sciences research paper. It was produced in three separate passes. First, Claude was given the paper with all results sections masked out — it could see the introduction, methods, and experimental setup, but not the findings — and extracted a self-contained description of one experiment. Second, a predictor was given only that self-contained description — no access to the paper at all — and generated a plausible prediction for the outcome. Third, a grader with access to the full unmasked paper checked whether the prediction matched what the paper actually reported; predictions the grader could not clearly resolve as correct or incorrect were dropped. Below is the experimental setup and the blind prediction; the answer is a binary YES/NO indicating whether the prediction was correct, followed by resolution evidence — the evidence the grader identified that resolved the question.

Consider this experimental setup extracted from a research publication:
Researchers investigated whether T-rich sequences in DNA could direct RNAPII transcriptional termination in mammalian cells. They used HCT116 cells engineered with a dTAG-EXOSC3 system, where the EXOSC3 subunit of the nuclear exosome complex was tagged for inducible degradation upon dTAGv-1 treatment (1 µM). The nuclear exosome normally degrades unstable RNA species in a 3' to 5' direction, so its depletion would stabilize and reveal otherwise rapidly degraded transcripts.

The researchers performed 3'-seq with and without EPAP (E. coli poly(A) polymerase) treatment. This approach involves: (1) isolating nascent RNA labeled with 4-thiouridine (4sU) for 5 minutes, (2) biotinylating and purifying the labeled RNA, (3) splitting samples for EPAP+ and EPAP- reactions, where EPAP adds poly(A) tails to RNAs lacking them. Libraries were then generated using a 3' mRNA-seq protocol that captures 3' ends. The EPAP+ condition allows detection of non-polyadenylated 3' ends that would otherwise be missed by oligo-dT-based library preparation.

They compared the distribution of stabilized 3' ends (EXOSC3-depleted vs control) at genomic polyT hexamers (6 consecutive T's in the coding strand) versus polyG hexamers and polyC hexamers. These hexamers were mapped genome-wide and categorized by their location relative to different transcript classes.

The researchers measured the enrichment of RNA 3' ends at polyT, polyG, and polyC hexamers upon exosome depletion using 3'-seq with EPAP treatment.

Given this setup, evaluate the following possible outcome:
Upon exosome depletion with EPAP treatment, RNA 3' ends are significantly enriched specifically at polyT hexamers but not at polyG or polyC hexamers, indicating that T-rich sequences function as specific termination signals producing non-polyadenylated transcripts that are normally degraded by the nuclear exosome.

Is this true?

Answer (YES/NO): YES